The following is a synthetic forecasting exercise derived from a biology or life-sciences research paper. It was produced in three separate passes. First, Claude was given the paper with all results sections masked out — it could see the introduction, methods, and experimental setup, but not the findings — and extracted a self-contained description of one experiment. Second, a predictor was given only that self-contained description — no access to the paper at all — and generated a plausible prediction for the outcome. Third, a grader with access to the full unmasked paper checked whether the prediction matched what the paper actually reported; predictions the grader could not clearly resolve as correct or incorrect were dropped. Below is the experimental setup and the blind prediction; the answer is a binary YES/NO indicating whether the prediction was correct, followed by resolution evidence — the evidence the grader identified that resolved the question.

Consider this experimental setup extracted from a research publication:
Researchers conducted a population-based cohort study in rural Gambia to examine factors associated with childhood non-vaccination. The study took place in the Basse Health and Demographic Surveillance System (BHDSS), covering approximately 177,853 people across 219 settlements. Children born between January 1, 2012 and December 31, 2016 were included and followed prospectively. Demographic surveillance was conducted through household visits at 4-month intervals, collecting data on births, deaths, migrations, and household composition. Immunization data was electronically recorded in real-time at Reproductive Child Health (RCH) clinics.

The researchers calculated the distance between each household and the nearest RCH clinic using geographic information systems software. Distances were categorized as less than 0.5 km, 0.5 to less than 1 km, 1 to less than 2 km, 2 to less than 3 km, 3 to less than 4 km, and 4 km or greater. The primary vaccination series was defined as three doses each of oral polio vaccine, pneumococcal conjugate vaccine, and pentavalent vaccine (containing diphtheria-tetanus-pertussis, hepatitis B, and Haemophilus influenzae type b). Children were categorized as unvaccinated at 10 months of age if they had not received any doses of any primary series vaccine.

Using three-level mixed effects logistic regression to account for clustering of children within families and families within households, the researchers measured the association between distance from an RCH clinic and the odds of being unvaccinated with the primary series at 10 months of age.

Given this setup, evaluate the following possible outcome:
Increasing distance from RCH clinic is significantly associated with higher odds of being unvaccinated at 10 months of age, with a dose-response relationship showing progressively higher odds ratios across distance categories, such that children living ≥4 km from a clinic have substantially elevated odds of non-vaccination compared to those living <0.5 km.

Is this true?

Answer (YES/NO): NO